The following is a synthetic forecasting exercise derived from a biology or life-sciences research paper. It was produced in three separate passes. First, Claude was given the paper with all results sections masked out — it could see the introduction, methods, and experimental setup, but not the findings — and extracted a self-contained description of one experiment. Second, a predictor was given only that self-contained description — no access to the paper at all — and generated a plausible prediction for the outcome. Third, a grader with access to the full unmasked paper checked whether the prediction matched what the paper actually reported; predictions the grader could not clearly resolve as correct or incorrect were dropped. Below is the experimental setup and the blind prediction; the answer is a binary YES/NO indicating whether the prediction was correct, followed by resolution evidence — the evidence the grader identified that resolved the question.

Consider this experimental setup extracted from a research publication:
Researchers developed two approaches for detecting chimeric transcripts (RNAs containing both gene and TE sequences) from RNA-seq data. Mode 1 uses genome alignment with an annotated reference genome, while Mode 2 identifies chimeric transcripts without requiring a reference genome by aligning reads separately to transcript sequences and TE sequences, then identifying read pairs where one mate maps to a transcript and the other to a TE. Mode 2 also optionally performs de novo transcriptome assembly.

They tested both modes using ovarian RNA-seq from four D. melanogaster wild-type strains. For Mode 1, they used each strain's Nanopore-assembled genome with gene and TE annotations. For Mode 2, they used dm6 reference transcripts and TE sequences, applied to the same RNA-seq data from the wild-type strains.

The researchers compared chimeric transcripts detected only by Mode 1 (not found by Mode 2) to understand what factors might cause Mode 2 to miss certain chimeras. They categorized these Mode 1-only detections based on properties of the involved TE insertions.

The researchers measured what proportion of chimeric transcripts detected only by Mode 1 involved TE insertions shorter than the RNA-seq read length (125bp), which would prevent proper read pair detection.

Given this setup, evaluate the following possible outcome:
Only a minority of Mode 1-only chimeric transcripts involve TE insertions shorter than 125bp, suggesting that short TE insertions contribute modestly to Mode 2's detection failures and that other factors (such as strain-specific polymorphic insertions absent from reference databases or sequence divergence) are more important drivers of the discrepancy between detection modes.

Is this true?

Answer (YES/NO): NO